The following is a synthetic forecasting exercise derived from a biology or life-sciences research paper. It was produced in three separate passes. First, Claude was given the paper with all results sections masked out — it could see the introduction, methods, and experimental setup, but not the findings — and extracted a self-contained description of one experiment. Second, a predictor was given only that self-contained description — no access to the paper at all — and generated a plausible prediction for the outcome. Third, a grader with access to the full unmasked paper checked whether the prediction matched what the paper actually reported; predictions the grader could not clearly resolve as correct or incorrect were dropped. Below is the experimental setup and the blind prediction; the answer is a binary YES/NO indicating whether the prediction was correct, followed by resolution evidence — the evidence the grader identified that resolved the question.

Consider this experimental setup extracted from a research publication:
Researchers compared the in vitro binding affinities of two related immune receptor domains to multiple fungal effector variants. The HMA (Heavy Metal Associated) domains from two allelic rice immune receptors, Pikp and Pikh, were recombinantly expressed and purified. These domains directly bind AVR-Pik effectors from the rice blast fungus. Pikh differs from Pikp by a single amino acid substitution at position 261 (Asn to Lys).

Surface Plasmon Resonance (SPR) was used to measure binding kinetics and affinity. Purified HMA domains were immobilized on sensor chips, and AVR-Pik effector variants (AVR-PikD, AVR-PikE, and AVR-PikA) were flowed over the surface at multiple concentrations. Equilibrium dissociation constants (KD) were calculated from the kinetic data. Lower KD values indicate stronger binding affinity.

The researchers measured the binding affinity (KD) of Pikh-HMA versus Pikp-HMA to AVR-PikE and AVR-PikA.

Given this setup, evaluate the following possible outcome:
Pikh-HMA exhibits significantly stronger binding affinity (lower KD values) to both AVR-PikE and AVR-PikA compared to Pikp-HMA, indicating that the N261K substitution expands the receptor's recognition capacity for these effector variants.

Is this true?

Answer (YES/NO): YES